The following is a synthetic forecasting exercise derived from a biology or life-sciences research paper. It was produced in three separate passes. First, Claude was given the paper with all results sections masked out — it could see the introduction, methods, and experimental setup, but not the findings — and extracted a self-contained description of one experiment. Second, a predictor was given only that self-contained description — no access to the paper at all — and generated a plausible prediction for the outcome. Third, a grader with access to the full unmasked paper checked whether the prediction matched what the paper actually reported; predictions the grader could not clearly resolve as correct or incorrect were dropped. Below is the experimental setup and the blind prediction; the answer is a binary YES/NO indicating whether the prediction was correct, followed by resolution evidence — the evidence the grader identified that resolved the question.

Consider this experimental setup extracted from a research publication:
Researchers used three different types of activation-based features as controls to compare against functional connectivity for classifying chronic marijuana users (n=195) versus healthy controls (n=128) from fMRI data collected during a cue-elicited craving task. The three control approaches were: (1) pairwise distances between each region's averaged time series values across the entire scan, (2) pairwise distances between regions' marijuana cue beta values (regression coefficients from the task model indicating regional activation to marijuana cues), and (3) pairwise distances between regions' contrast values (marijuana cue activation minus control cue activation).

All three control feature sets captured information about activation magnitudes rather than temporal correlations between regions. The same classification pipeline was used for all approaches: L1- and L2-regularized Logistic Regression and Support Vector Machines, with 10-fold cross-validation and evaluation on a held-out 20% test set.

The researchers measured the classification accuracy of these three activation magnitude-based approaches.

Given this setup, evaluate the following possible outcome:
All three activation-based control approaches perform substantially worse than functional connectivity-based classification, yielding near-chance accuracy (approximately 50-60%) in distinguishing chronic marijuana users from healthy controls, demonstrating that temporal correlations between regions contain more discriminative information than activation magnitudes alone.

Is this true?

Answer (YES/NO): NO